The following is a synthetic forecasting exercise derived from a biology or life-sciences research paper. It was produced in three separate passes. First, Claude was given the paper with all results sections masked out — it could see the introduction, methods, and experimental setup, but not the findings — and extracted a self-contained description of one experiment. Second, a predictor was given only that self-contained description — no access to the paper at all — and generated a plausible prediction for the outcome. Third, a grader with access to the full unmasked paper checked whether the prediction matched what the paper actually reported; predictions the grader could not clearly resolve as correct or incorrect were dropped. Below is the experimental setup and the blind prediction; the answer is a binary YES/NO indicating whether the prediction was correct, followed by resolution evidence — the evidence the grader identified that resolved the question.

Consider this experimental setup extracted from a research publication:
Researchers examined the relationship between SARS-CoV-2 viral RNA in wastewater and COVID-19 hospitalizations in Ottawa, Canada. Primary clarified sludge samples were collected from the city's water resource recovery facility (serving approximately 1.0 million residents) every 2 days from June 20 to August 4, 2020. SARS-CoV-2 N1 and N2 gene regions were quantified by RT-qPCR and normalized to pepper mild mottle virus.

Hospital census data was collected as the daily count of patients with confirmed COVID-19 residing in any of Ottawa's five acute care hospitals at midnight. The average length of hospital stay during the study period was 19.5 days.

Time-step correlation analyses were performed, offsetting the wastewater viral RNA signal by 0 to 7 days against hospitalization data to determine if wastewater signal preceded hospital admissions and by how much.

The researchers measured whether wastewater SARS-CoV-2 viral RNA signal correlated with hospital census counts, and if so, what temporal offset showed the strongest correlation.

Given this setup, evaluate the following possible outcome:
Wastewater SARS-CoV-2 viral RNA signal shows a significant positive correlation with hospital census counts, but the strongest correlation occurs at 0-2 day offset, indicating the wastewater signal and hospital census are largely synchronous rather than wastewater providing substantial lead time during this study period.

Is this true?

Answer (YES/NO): NO